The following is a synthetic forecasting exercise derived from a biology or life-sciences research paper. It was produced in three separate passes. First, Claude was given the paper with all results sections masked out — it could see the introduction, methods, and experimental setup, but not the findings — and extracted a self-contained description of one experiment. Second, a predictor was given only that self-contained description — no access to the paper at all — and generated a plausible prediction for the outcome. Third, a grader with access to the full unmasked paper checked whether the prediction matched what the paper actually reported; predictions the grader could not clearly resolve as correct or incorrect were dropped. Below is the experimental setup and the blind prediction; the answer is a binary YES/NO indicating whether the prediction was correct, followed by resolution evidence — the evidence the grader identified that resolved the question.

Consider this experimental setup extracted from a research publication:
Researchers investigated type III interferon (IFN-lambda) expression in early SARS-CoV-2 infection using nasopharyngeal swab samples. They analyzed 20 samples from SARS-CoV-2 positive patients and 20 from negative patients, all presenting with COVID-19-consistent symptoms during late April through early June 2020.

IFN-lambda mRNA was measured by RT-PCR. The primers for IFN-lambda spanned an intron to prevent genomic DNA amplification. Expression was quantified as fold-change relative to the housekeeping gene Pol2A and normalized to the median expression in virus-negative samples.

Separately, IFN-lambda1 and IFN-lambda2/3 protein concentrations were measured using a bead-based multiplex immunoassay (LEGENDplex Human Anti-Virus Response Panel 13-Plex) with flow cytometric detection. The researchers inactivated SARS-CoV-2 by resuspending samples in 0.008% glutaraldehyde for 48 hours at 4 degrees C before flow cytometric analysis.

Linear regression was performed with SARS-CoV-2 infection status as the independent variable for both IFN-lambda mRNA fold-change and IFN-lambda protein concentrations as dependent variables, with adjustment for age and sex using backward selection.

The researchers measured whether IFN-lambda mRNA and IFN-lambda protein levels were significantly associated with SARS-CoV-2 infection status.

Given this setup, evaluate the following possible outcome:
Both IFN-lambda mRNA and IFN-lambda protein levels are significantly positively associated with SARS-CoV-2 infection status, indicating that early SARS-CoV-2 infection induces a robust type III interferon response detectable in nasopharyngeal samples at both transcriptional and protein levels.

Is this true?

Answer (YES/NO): NO